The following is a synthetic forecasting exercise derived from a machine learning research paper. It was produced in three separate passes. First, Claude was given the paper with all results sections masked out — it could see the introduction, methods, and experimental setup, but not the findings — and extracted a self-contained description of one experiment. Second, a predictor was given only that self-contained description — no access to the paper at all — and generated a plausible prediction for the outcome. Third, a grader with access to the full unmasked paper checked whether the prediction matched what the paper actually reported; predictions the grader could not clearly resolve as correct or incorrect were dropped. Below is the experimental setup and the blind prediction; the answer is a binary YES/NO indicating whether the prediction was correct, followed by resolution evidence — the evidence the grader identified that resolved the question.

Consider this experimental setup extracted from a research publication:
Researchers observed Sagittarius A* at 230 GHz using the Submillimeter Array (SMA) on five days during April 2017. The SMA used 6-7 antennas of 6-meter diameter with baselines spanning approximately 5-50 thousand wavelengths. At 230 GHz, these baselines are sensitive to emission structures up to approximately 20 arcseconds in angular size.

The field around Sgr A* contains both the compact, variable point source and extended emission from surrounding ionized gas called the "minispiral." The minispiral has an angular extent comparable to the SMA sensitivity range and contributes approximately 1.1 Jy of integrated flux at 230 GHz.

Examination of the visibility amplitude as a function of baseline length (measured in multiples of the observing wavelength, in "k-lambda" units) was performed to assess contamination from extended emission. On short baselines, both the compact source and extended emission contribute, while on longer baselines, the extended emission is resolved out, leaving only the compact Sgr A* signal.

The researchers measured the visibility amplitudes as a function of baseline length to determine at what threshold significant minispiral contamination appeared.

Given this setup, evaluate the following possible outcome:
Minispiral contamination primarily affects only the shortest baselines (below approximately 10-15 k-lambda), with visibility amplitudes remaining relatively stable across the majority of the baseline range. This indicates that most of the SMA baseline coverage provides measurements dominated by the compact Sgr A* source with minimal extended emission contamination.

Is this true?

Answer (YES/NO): YES